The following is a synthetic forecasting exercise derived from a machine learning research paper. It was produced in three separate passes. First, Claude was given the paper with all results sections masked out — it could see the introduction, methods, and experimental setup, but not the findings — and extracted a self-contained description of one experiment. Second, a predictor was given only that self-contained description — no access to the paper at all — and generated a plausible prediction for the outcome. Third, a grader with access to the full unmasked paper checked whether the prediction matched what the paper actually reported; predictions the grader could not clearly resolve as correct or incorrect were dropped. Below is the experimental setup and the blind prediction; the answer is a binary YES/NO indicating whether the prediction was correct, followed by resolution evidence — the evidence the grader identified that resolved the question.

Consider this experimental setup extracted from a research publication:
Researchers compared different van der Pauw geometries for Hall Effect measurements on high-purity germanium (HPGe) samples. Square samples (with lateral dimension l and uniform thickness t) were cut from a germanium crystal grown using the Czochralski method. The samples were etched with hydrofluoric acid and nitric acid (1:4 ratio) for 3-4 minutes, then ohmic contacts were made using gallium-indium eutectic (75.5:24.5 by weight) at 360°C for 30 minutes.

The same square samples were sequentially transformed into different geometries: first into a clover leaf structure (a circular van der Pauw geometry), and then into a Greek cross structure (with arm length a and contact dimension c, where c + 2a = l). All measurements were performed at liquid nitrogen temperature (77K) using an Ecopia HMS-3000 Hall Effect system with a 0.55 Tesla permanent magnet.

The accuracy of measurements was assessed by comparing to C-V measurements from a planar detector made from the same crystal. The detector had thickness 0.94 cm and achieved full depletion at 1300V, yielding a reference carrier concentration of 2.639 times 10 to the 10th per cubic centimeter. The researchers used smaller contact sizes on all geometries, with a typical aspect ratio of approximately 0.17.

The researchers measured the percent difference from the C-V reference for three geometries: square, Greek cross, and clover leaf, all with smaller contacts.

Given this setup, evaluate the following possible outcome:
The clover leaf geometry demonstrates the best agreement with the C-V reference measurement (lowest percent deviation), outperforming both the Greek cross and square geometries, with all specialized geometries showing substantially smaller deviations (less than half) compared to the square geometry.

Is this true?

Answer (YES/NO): NO